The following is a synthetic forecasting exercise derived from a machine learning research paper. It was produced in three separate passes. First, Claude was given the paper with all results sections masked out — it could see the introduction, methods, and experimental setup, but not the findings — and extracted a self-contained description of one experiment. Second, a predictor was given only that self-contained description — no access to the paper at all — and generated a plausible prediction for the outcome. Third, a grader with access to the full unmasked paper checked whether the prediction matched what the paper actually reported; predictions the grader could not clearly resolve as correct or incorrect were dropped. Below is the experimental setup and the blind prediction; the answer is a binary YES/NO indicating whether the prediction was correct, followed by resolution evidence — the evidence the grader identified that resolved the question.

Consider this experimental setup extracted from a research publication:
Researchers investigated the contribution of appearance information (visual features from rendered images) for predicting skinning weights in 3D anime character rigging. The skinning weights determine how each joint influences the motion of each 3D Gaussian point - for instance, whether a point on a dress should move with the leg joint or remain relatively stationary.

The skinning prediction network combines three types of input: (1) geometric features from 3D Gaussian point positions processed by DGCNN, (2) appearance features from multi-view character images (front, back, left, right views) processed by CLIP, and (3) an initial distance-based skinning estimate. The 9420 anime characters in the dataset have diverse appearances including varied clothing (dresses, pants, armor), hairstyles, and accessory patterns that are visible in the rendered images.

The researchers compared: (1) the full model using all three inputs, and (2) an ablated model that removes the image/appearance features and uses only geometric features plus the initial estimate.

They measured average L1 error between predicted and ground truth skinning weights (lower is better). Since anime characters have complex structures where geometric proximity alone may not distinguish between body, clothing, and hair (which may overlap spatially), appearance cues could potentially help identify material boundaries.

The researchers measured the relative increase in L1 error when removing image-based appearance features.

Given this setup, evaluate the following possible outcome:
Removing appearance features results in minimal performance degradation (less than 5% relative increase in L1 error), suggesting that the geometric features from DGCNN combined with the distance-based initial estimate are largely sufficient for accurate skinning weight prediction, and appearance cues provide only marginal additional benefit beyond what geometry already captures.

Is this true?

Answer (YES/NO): NO